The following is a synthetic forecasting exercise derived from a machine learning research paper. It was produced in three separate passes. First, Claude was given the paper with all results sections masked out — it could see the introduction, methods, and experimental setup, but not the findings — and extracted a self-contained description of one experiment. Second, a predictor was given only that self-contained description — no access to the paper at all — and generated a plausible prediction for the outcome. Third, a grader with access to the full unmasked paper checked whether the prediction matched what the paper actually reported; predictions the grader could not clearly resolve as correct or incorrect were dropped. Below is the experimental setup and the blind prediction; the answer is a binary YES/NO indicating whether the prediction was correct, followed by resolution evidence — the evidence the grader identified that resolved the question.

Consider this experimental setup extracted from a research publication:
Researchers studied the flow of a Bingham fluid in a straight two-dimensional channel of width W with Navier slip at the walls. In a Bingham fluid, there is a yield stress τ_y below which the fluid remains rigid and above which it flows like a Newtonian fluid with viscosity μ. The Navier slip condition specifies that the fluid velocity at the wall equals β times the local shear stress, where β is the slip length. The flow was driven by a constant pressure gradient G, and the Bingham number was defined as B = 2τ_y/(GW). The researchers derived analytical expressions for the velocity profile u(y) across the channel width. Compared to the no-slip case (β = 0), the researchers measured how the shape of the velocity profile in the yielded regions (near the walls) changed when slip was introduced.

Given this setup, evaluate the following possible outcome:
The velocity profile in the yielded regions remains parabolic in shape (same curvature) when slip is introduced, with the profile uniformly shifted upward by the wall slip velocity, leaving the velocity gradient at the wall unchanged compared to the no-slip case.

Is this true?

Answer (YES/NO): YES